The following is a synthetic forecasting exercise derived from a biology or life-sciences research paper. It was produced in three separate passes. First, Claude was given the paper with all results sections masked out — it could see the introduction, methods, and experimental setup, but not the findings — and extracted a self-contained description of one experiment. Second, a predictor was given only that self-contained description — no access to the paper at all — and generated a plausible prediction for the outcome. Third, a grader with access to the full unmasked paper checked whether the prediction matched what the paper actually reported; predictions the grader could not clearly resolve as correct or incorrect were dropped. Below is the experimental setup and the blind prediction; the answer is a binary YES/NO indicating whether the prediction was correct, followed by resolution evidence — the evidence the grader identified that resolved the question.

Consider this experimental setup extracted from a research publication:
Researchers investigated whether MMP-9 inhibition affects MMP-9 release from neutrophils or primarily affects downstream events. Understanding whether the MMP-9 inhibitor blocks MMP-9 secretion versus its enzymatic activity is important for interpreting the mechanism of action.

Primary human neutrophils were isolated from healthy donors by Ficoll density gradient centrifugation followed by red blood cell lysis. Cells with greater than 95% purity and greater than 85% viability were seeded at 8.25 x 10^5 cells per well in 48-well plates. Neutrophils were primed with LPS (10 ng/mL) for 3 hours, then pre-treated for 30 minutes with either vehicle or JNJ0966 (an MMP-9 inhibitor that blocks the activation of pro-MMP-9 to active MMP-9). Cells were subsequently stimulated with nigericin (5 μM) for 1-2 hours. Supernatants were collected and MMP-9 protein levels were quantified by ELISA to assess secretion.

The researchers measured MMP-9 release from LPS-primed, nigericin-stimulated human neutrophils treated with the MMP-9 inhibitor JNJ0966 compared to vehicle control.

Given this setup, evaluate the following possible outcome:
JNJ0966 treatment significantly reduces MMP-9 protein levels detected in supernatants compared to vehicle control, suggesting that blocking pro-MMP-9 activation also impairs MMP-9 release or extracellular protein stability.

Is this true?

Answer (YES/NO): YES